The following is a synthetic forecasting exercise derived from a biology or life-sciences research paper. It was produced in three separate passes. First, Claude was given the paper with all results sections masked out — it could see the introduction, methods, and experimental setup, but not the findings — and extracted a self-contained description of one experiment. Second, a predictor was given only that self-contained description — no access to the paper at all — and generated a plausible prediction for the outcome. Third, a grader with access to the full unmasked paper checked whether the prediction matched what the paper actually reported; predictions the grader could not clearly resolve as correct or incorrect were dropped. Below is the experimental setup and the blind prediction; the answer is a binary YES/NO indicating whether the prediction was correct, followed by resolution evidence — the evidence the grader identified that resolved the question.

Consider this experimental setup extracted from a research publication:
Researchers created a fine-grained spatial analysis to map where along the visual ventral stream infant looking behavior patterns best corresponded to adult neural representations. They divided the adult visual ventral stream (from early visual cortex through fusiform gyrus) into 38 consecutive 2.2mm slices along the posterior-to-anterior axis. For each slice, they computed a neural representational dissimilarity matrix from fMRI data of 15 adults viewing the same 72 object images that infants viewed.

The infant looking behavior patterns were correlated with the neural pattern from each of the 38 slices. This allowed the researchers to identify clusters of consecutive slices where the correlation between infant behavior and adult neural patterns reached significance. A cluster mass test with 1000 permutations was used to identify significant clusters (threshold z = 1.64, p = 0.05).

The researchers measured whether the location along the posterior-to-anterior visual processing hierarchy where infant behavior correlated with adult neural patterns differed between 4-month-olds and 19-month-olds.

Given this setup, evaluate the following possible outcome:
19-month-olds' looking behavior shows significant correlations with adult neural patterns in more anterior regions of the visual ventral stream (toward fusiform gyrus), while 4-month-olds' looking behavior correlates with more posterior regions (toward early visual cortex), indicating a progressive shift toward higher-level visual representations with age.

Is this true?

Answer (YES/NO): NO